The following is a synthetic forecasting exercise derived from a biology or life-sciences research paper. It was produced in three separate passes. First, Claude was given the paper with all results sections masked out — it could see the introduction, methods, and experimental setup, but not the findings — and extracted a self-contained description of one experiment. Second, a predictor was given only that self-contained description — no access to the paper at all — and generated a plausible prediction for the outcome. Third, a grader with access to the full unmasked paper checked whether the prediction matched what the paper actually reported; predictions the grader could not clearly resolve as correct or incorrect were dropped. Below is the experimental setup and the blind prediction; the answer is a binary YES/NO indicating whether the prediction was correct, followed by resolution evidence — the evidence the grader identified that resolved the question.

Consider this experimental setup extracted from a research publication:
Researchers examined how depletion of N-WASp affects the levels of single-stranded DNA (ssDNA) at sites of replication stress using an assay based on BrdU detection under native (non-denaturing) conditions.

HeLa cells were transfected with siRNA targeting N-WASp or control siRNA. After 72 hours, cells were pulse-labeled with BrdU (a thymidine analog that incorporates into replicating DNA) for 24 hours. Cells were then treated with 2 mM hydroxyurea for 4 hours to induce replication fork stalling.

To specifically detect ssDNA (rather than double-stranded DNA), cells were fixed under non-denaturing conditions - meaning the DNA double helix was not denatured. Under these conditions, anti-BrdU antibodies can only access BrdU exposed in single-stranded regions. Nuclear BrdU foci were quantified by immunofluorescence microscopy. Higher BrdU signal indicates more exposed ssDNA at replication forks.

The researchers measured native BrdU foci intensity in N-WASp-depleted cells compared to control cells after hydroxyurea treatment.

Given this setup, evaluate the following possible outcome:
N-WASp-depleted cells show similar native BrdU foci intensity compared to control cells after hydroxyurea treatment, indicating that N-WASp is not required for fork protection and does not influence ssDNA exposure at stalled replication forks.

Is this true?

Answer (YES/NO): NO